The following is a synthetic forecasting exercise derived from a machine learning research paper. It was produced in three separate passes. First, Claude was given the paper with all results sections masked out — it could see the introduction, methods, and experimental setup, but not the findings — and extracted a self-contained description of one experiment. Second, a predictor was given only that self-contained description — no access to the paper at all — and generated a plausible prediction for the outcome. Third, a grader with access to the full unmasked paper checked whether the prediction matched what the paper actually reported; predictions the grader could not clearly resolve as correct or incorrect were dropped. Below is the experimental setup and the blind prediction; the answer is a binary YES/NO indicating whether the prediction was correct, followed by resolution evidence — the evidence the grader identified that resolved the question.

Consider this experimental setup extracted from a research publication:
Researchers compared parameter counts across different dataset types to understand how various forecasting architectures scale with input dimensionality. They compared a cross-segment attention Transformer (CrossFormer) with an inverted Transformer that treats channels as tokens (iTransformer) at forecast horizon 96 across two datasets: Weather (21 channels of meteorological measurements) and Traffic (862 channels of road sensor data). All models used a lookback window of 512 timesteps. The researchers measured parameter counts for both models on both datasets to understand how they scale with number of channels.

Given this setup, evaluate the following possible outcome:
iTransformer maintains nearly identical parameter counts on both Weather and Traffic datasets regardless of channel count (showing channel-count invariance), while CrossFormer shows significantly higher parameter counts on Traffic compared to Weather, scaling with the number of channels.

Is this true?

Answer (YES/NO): NO